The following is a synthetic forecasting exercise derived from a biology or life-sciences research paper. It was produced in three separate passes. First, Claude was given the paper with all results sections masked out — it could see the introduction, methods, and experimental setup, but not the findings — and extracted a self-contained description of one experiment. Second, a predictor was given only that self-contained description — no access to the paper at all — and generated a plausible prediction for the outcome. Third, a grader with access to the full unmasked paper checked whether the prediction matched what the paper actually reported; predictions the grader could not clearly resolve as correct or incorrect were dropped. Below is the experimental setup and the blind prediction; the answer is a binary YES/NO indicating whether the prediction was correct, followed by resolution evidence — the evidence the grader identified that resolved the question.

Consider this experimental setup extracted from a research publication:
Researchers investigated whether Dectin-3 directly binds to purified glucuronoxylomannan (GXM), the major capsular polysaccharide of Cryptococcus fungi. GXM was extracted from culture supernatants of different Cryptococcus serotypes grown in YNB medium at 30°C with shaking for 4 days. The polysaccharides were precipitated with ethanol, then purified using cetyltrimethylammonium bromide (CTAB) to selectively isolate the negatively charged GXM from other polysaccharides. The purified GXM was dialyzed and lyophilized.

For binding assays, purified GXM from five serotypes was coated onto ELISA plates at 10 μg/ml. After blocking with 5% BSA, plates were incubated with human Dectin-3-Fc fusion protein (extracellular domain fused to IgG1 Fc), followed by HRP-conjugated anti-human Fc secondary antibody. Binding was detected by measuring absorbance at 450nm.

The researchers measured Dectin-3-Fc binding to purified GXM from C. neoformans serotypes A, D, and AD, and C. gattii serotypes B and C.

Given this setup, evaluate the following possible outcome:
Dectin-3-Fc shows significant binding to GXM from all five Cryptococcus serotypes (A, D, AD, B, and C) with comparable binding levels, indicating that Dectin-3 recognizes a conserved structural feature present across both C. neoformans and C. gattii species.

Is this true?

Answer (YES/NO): NO